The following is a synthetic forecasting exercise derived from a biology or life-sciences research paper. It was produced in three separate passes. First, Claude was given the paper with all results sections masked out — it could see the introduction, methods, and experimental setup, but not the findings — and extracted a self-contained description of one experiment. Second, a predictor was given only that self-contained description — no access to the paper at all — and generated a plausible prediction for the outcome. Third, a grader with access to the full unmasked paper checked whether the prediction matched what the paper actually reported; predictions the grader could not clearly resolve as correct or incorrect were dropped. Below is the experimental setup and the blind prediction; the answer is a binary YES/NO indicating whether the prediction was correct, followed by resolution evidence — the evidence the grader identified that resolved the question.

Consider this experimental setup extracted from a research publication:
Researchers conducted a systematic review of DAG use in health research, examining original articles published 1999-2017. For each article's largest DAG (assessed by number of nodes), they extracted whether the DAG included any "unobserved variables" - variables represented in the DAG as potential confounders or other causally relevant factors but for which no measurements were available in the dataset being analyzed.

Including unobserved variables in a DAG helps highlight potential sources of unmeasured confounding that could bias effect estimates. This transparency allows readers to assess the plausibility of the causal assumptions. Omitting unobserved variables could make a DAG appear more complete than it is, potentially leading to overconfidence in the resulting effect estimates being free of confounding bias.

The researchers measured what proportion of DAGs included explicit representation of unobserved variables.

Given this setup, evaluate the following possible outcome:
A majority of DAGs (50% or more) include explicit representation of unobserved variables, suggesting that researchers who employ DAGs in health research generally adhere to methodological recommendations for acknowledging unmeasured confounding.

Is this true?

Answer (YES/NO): NO